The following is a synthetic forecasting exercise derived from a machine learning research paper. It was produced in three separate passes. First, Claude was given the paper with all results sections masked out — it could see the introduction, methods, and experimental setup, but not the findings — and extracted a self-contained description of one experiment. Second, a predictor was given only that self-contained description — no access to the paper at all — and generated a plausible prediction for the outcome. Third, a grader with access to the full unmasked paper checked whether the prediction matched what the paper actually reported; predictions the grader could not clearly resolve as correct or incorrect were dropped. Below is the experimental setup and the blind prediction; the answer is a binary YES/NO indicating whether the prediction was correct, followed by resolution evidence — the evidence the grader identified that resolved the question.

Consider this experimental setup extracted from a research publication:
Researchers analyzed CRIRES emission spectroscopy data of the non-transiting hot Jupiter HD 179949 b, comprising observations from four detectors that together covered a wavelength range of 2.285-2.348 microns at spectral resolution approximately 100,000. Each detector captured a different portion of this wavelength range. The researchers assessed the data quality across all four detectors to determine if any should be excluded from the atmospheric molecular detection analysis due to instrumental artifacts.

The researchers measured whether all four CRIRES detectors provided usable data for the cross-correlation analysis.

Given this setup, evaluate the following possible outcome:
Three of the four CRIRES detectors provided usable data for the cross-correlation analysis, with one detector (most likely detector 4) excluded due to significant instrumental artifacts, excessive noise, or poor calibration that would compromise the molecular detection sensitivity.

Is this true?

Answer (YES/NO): YES